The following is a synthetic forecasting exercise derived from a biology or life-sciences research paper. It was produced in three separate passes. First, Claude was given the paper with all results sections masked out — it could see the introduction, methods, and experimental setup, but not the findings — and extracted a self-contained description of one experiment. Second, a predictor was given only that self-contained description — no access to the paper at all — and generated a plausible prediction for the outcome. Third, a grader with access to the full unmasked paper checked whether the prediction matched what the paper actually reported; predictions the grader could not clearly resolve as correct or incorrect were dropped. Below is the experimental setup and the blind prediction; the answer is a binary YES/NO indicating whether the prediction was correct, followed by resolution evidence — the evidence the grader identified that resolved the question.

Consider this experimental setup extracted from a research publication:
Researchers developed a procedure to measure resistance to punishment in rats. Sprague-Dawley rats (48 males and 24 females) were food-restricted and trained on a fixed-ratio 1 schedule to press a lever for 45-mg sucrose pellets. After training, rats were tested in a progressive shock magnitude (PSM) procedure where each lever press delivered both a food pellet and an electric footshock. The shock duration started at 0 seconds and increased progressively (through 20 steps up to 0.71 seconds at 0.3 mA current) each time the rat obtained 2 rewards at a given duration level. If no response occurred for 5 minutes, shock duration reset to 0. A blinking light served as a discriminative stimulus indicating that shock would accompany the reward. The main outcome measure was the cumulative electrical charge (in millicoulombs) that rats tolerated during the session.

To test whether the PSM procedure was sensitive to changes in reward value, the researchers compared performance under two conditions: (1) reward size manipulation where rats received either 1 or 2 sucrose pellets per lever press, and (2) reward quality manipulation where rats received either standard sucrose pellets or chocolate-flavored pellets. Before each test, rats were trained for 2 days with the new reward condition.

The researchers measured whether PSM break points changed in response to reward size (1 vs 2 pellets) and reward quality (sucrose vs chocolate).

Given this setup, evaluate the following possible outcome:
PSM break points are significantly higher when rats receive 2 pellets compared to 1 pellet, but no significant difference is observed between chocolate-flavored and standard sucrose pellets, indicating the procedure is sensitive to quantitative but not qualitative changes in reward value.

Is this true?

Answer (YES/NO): NO